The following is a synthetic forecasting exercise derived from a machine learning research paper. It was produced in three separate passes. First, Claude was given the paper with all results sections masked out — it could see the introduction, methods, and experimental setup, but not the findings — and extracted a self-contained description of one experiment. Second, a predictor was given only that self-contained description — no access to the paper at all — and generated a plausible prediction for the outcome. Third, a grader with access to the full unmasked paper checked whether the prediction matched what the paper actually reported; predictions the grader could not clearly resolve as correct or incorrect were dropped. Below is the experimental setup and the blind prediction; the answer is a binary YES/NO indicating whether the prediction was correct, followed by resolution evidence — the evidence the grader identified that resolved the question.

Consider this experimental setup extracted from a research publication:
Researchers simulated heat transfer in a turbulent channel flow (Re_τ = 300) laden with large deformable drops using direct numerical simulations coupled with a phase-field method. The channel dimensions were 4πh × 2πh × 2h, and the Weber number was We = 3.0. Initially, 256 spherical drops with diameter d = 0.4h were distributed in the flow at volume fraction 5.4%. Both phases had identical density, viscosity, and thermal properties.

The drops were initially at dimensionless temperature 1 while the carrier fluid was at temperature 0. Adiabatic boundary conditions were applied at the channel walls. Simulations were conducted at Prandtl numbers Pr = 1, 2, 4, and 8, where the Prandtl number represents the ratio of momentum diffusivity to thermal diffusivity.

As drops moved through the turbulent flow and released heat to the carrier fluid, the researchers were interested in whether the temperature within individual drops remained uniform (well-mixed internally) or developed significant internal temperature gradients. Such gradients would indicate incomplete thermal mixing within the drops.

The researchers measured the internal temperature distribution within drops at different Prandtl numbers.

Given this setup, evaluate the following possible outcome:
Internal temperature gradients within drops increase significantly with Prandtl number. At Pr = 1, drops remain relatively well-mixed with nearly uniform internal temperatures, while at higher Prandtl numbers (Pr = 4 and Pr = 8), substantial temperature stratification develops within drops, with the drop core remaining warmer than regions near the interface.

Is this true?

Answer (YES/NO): NO